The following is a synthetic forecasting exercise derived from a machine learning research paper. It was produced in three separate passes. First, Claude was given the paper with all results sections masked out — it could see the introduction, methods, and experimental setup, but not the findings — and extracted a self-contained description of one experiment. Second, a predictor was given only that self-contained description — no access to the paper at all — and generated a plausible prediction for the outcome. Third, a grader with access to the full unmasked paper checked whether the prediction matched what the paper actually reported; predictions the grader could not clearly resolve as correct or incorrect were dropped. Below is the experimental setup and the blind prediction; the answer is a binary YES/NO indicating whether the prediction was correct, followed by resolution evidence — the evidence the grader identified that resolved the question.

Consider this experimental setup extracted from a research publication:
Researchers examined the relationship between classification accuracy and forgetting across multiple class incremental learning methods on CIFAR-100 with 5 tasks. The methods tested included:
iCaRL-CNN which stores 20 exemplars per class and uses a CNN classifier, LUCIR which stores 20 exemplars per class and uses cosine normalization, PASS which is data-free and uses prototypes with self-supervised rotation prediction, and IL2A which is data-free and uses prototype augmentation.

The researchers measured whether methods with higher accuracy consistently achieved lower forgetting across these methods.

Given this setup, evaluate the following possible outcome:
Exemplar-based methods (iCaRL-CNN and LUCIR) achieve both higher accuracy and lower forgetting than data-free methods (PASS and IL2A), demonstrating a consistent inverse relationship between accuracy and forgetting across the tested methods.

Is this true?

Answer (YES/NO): NO